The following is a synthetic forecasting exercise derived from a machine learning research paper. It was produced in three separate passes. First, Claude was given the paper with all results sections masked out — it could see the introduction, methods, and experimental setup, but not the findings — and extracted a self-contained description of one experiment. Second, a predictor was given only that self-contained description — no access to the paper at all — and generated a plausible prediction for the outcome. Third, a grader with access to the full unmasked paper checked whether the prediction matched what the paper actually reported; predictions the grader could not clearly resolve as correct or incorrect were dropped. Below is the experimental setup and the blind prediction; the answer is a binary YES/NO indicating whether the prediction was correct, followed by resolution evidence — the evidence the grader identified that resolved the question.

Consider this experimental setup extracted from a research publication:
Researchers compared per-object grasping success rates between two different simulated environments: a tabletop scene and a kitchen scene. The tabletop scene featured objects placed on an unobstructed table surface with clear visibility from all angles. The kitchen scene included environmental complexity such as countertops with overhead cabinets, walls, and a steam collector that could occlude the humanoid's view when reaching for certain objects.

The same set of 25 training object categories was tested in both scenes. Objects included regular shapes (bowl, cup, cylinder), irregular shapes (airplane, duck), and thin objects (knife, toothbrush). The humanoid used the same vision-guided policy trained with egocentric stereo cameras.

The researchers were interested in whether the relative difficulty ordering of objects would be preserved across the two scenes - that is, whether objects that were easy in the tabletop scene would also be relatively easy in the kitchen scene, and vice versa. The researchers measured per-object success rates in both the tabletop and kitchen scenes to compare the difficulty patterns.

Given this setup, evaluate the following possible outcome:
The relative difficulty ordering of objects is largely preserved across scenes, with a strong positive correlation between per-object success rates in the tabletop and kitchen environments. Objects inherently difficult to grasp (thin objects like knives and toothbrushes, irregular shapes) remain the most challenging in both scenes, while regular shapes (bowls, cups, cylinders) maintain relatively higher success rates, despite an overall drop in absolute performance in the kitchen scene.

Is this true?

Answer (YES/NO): YES